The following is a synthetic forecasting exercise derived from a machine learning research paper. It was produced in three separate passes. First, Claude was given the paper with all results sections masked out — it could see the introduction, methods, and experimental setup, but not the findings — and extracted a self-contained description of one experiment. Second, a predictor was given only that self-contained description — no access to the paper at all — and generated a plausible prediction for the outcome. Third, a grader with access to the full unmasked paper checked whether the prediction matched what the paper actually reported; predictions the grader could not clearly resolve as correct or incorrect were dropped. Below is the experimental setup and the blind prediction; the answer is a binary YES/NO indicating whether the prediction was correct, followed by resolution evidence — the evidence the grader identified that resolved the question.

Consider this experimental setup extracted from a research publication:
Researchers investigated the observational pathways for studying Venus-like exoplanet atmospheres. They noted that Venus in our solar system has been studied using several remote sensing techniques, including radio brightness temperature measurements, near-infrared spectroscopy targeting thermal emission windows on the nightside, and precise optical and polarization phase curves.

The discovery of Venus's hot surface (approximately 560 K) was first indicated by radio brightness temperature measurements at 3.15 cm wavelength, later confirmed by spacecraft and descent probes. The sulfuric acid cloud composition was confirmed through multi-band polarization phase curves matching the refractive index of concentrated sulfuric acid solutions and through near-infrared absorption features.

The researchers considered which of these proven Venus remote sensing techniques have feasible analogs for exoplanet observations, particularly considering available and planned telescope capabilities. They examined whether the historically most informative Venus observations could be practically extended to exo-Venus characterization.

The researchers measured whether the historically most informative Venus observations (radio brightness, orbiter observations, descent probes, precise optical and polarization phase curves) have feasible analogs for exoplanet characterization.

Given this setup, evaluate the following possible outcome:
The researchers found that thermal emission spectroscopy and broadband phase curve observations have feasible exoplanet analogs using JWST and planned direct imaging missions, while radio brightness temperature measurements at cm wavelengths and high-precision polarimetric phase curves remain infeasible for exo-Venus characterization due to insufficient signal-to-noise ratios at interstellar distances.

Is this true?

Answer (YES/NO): NO